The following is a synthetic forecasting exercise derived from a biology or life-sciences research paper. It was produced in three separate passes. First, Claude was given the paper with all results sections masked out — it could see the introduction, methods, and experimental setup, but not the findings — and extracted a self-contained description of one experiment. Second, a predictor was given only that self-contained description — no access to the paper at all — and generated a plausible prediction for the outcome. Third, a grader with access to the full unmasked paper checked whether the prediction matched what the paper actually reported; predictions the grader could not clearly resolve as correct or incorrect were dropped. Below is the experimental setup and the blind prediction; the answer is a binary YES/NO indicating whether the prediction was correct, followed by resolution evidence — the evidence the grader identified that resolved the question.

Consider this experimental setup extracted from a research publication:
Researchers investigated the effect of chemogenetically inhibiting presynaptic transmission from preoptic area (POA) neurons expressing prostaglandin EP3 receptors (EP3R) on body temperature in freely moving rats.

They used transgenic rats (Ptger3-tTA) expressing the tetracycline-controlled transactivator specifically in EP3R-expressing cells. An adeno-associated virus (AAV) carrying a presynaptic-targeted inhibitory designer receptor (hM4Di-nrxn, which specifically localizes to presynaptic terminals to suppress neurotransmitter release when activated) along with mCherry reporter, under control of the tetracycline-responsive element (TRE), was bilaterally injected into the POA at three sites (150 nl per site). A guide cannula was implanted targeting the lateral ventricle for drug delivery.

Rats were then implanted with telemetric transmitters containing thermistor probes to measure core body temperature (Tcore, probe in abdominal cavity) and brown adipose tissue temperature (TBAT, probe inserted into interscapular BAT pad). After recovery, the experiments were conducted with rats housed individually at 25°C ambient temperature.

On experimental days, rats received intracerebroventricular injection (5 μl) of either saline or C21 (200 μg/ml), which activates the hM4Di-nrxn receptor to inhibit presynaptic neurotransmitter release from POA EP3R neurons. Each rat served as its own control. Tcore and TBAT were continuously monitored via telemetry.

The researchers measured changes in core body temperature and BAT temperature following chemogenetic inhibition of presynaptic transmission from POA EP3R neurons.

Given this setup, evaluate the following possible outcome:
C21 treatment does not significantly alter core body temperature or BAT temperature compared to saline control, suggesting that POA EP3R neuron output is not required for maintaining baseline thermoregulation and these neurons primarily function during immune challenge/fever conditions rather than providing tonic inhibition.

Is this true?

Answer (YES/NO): NO